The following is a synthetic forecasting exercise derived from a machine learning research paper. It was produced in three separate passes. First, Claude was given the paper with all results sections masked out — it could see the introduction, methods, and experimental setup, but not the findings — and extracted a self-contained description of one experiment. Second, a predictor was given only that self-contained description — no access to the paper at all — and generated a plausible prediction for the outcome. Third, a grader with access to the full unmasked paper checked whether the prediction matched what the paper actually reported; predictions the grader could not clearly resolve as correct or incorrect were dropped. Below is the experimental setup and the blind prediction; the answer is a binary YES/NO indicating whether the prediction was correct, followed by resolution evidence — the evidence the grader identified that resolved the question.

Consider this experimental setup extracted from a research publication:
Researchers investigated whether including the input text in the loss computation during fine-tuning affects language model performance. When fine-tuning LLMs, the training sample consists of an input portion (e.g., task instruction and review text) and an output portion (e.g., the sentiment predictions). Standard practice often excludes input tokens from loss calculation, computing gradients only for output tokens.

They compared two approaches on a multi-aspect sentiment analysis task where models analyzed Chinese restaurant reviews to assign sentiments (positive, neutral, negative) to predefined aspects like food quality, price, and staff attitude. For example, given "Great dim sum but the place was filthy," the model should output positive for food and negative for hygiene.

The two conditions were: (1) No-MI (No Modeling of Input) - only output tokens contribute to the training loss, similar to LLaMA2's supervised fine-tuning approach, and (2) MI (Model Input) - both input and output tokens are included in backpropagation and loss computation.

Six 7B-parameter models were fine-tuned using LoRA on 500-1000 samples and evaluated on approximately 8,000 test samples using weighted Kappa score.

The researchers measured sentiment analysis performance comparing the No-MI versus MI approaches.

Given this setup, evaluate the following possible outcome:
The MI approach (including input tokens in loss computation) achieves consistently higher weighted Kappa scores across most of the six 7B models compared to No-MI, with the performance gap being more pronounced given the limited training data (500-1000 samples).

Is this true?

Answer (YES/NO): NO